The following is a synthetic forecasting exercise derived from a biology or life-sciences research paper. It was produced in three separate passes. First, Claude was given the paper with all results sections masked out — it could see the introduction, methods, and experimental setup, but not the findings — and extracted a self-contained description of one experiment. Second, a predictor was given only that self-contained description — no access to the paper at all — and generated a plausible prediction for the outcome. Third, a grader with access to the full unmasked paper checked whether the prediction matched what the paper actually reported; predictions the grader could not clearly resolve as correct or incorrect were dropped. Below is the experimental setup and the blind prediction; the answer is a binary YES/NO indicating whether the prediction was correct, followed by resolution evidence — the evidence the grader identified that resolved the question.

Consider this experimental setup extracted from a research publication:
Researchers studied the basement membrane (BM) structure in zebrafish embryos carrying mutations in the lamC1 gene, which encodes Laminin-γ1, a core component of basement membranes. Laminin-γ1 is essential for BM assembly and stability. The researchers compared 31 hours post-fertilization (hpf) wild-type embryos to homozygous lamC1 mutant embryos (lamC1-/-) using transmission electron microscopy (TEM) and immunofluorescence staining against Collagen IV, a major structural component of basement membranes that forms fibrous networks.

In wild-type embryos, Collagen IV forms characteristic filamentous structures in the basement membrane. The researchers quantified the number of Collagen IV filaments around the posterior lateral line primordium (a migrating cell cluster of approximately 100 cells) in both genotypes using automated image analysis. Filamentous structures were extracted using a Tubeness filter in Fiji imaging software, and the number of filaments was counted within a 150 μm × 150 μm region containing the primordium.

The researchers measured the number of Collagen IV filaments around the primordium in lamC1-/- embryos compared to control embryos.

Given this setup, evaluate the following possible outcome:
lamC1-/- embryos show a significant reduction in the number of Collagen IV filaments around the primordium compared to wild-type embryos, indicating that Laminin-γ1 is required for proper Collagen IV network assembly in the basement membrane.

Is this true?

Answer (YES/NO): YES